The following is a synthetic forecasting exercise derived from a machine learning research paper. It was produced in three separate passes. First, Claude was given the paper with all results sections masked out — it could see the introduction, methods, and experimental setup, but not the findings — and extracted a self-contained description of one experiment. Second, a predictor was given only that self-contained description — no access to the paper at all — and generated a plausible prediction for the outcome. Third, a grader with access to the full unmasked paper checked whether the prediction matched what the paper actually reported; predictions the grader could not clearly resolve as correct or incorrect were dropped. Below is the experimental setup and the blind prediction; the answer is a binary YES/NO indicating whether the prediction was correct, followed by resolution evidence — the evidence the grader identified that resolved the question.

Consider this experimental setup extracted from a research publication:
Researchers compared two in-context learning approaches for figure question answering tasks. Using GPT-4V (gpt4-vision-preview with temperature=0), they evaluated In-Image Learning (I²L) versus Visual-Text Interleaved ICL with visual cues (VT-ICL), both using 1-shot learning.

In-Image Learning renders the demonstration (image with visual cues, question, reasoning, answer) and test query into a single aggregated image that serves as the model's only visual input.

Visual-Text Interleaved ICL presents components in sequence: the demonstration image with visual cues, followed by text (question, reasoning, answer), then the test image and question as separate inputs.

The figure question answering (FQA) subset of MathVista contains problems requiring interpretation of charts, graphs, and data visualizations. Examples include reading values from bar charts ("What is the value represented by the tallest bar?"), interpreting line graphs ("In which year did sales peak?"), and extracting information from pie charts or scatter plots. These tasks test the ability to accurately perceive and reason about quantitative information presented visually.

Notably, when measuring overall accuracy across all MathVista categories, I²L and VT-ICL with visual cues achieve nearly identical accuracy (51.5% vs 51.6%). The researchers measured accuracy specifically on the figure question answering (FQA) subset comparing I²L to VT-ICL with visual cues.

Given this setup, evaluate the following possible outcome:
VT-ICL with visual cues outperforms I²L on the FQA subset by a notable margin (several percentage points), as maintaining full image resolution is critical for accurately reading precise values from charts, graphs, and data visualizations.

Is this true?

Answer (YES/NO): NO